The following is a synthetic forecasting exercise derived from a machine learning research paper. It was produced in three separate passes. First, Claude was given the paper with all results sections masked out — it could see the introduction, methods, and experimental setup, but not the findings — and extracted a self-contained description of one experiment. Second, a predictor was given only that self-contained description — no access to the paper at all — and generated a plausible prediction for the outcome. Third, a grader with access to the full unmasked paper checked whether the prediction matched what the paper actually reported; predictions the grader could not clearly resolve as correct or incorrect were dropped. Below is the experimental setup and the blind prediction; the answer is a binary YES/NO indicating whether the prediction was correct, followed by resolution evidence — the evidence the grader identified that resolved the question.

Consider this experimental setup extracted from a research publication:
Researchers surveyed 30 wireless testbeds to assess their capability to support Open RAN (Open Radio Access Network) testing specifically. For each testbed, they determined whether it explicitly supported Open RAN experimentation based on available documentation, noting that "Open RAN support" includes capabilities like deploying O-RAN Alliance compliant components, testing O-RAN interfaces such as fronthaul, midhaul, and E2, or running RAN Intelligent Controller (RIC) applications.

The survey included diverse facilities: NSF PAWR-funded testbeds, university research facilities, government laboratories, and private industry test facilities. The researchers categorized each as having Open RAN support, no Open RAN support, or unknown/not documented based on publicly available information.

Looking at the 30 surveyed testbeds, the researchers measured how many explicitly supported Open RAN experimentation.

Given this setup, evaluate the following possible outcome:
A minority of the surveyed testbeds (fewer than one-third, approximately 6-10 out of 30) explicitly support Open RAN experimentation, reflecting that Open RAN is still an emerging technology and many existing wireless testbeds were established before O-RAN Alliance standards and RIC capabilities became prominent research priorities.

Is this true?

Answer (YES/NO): NO